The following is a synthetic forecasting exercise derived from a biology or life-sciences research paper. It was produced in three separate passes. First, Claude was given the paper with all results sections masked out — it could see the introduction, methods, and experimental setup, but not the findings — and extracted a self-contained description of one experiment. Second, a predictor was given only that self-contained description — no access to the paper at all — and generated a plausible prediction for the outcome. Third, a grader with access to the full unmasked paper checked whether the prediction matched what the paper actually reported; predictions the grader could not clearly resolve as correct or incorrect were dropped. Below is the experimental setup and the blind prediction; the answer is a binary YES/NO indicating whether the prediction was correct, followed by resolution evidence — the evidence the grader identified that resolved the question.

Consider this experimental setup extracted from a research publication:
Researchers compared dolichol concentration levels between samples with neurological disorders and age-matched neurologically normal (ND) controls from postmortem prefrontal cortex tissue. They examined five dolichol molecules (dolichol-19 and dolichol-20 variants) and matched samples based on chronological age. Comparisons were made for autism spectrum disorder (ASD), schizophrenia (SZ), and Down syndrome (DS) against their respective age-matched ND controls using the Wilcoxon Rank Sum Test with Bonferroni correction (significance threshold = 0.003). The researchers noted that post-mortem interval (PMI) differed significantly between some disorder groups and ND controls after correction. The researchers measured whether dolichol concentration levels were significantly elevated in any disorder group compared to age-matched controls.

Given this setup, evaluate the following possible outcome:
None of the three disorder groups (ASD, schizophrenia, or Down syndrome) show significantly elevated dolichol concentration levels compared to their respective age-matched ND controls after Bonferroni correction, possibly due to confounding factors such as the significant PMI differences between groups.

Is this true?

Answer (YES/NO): YES